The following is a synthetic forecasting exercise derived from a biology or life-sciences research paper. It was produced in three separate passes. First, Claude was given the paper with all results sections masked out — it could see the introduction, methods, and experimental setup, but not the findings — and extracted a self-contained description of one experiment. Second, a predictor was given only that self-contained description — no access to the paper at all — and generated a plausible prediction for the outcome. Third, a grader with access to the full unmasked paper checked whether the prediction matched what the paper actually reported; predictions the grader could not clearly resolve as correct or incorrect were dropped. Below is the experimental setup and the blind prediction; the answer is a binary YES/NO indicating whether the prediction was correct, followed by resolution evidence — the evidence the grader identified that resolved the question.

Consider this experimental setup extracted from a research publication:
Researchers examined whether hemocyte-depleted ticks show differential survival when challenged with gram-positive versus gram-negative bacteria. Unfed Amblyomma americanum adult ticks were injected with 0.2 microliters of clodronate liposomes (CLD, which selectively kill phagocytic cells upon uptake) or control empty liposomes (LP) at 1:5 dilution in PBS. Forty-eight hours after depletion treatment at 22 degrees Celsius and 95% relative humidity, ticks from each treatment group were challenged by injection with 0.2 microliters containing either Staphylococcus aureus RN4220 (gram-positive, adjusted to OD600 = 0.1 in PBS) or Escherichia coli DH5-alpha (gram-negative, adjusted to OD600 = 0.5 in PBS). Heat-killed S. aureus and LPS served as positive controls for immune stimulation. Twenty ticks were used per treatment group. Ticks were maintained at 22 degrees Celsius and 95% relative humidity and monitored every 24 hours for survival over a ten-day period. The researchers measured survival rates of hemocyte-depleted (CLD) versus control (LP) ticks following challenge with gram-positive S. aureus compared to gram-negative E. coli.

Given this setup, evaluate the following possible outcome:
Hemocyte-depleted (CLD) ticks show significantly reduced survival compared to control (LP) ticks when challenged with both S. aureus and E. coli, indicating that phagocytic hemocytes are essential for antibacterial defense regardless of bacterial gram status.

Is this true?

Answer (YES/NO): YES